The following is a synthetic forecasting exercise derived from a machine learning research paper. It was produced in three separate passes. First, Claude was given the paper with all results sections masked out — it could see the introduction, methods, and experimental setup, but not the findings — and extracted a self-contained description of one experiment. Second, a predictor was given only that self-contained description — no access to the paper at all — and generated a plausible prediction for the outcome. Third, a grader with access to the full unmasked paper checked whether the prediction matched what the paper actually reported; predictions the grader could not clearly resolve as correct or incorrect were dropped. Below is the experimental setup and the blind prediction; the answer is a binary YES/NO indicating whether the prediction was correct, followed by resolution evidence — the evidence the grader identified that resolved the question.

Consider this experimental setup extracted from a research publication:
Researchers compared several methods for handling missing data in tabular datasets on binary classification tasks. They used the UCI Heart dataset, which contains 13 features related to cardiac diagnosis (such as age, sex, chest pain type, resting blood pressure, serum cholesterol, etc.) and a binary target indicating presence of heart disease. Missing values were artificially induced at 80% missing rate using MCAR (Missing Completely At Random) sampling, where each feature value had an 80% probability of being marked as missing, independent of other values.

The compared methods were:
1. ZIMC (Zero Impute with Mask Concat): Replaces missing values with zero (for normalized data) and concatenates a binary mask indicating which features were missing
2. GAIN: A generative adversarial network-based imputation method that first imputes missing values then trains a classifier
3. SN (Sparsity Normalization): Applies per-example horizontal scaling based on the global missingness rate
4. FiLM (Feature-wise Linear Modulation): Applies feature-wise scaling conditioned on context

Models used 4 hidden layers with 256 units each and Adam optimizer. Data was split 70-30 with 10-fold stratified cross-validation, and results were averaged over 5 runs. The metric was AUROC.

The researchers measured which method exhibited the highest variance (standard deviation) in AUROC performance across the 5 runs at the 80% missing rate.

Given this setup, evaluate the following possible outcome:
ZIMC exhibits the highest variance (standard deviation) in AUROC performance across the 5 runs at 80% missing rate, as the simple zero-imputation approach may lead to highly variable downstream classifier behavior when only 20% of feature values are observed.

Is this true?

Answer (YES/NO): NO